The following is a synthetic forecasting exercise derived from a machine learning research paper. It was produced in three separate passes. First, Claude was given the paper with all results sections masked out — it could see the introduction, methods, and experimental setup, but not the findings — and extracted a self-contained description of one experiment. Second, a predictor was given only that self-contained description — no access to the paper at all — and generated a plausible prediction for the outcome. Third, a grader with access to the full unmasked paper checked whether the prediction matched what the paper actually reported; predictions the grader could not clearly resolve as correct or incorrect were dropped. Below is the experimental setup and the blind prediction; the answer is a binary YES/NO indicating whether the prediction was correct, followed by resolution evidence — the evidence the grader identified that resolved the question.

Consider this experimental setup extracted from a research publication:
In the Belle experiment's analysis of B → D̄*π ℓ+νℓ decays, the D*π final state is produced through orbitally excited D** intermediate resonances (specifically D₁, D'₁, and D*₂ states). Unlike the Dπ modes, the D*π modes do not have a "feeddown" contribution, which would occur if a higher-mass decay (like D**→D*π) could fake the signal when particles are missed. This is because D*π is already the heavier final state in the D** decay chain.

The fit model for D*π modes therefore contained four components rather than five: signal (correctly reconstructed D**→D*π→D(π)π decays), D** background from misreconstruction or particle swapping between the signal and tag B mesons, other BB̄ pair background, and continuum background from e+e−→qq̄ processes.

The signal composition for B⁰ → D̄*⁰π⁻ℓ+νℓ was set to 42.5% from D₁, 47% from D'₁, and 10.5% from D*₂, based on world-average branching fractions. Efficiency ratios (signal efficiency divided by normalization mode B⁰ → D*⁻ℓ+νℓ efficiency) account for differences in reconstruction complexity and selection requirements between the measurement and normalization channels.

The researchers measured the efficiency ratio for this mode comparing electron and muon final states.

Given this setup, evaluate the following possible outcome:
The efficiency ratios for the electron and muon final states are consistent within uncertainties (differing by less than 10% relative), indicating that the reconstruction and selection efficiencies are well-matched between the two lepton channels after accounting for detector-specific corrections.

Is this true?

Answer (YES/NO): NO